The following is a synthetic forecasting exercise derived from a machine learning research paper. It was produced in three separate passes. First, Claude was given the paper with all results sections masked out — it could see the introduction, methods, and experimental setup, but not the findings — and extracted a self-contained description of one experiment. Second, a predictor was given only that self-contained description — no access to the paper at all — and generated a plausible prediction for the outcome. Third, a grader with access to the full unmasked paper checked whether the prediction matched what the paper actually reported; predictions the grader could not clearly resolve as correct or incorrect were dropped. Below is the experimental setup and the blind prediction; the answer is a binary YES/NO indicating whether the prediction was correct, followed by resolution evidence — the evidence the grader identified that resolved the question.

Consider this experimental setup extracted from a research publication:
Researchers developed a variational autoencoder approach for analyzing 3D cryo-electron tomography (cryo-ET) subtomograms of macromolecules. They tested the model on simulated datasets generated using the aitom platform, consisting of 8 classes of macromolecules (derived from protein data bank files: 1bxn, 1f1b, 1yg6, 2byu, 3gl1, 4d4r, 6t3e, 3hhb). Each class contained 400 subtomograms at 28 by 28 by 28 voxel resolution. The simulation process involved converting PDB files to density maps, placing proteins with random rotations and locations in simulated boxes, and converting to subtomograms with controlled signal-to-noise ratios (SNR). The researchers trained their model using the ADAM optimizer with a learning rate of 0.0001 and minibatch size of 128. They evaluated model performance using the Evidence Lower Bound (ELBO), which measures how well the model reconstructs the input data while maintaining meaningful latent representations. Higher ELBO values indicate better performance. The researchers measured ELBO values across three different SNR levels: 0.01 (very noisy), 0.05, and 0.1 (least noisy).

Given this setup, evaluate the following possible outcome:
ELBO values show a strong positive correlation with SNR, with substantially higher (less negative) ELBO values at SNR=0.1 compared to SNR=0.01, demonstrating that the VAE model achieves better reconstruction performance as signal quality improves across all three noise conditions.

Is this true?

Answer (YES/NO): YES